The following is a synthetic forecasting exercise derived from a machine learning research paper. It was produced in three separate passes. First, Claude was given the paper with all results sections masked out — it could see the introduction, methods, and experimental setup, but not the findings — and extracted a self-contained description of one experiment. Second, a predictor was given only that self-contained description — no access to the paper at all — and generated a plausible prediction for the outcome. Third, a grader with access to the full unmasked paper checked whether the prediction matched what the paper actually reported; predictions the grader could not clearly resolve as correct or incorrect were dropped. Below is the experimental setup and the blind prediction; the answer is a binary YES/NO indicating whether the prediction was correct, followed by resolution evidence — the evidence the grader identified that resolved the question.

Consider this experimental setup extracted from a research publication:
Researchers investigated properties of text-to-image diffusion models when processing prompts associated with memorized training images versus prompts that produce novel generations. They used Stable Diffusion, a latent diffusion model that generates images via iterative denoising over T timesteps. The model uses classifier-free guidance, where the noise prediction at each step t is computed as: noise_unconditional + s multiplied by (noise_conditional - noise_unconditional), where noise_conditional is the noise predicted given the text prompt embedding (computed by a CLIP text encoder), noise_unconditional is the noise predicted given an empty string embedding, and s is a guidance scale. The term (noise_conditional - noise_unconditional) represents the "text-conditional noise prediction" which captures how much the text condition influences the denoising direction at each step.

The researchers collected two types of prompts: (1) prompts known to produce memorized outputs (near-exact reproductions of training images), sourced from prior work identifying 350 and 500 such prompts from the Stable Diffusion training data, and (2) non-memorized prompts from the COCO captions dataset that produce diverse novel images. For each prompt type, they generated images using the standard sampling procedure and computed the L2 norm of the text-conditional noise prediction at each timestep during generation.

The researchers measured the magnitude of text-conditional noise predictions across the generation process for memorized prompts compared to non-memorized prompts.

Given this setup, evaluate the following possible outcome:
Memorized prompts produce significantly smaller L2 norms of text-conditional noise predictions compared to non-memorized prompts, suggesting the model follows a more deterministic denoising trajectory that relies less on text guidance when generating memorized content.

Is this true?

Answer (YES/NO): NO